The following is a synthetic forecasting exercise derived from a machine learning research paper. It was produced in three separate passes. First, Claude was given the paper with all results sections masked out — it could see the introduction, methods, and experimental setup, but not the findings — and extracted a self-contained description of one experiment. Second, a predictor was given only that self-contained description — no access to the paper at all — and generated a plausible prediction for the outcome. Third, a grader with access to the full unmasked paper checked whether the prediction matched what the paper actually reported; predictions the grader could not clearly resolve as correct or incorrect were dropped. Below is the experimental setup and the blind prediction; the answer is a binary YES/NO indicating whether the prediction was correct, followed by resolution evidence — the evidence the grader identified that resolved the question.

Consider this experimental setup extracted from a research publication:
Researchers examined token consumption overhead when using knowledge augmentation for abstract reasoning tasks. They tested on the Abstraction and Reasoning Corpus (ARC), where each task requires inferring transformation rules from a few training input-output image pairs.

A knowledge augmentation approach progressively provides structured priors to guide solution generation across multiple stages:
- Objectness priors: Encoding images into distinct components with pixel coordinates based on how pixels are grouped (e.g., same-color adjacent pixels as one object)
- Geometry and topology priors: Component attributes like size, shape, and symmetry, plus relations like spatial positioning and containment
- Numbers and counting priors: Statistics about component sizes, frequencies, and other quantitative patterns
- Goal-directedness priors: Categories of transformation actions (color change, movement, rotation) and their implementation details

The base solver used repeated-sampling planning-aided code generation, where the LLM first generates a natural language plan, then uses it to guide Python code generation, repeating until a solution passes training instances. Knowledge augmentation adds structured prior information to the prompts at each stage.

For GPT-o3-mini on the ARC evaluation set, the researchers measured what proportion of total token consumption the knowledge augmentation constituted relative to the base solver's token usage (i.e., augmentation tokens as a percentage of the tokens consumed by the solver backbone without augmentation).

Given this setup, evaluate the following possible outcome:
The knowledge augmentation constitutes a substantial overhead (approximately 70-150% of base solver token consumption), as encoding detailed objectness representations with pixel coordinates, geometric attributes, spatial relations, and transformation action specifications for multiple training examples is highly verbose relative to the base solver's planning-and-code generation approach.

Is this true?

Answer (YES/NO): NO